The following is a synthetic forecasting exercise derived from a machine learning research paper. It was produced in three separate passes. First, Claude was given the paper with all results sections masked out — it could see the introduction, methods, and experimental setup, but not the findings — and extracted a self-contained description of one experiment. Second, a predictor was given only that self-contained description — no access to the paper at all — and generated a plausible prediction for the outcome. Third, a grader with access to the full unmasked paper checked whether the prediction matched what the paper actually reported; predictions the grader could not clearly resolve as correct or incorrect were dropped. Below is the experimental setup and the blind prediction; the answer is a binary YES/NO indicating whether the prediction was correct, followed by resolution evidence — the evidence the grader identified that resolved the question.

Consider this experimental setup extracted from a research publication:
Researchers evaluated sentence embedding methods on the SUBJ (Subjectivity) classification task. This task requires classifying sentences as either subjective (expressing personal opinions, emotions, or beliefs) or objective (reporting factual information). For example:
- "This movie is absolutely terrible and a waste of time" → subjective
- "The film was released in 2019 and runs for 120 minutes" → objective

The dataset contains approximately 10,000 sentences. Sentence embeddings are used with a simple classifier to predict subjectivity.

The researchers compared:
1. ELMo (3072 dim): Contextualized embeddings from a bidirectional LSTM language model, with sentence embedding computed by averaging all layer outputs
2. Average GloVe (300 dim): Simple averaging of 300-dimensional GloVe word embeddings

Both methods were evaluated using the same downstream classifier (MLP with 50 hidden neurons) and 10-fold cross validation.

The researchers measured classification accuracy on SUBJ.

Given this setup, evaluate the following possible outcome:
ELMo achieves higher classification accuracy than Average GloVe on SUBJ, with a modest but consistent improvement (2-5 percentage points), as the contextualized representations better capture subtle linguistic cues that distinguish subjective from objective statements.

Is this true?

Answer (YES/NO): YES